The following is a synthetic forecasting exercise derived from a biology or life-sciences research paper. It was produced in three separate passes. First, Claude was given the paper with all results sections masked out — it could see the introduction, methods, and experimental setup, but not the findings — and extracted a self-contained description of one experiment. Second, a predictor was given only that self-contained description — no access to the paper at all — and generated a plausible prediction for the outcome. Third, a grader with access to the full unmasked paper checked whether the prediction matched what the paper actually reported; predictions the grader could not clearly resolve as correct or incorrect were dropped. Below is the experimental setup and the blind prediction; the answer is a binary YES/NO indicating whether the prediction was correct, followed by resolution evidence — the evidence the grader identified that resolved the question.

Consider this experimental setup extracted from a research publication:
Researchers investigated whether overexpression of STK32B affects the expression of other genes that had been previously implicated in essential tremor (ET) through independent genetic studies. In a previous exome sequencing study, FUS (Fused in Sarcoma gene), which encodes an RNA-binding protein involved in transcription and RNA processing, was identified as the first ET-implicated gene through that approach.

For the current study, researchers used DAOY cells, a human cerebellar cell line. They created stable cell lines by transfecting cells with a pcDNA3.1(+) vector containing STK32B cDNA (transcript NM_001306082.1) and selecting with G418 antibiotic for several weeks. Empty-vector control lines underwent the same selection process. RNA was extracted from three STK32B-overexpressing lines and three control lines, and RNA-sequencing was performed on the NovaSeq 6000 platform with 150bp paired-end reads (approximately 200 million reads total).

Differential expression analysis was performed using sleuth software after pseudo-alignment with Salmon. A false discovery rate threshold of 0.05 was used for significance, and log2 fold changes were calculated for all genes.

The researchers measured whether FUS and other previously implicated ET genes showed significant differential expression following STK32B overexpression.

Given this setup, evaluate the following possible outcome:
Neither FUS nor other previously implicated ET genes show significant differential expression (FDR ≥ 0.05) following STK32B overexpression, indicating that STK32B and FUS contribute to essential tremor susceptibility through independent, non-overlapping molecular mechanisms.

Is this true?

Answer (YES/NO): NO